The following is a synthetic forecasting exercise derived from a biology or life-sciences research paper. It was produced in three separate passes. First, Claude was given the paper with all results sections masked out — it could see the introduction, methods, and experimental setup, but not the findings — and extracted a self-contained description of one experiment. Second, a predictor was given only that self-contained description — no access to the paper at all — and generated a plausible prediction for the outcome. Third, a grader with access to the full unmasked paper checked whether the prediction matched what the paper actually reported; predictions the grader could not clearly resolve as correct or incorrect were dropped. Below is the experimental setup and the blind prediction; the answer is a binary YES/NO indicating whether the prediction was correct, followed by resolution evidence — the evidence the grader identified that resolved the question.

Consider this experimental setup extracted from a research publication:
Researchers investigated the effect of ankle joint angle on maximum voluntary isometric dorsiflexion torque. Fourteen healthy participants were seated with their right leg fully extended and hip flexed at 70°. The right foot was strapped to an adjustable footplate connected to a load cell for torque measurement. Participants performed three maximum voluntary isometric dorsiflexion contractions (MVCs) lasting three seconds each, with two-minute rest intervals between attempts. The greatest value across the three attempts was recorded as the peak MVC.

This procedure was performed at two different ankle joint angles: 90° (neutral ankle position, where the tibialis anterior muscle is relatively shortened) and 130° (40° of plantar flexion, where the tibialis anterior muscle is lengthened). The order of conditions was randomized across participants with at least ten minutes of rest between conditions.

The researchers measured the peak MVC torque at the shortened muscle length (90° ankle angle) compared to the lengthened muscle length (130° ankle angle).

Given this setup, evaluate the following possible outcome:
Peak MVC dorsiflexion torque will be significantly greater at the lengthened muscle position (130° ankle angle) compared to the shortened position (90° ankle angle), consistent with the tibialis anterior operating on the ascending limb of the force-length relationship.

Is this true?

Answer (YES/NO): NO